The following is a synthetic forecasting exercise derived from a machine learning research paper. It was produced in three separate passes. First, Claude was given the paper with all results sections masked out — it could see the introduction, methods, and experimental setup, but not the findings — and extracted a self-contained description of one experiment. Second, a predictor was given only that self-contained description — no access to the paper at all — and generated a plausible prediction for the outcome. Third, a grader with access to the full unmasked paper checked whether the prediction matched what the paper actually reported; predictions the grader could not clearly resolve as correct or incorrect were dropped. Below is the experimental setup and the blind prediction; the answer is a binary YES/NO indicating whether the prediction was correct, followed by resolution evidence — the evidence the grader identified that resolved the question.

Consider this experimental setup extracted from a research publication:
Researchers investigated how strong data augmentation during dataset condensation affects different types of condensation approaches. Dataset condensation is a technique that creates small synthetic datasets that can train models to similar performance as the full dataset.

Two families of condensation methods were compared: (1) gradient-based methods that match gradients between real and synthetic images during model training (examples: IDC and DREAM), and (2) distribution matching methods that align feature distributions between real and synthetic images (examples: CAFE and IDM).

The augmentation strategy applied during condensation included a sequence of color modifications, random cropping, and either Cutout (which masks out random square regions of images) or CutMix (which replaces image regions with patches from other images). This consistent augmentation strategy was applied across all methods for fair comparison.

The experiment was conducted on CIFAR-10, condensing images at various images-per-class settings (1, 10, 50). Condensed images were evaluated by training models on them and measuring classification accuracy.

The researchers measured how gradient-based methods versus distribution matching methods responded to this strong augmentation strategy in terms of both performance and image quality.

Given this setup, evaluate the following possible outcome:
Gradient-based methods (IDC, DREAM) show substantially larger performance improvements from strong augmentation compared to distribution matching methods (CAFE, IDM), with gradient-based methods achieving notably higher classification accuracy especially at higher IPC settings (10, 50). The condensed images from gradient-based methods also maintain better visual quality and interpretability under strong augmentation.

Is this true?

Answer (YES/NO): NO